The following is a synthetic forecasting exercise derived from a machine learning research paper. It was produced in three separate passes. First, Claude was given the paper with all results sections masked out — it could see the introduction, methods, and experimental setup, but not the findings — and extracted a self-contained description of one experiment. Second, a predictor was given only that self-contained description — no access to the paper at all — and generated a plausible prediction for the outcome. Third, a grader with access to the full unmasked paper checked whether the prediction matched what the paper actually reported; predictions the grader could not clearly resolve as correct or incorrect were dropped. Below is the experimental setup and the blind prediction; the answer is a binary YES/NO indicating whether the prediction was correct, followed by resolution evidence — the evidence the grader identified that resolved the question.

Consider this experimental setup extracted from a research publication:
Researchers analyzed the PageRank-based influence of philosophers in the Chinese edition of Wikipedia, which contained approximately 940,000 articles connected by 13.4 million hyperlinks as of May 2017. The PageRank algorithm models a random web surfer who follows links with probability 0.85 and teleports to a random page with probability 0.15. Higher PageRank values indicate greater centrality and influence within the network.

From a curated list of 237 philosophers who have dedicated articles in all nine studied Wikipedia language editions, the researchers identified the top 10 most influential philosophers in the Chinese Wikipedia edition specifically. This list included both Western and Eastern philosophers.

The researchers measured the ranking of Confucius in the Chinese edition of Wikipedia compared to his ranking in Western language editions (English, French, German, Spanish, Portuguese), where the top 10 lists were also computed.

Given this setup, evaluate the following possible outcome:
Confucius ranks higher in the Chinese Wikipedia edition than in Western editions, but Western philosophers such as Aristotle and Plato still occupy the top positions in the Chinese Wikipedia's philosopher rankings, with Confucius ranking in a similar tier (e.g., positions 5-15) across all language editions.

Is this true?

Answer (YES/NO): NO